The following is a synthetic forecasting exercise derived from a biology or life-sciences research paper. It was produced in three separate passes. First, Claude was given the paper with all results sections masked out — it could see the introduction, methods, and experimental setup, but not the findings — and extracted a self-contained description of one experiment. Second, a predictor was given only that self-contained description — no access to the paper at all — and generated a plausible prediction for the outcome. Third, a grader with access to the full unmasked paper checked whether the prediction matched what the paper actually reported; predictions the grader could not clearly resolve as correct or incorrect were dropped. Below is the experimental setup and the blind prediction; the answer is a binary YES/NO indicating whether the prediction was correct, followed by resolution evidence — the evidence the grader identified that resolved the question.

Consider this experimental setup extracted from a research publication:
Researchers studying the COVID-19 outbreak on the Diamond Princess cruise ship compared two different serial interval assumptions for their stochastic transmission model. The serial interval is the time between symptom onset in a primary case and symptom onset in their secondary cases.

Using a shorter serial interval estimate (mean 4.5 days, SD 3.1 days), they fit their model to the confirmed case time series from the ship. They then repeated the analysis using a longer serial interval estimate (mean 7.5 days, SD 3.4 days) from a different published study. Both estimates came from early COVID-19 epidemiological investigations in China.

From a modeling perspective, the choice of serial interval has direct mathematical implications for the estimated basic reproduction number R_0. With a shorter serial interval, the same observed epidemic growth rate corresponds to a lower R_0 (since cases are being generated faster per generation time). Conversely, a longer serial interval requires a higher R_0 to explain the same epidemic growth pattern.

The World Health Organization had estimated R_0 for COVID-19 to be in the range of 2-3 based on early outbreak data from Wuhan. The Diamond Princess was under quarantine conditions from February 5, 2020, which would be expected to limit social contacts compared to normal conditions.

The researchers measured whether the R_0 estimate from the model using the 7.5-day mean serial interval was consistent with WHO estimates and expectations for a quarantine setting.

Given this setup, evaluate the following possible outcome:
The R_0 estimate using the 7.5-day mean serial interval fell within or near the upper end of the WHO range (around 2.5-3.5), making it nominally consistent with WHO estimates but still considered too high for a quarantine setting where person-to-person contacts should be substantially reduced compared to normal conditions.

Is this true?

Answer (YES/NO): NO